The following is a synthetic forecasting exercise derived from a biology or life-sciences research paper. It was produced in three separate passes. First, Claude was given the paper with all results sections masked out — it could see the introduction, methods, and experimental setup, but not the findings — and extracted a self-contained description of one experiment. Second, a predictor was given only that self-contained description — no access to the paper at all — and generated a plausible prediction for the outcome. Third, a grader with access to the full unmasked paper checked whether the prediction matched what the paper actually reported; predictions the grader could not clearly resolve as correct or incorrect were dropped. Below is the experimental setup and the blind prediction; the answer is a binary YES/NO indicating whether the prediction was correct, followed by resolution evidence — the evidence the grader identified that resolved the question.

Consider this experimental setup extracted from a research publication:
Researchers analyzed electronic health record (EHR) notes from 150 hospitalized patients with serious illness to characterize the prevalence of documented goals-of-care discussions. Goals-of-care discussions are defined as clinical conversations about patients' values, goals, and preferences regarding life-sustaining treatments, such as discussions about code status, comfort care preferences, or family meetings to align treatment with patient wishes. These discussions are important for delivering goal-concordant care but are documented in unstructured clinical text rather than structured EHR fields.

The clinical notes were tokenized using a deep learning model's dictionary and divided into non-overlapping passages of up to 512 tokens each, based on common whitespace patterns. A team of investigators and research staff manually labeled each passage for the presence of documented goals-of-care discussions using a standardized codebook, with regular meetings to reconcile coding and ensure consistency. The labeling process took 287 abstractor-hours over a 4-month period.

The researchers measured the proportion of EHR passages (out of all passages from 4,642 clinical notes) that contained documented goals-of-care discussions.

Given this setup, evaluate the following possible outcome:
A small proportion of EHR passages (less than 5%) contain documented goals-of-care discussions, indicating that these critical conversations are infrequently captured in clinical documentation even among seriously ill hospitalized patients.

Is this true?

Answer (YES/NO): YES